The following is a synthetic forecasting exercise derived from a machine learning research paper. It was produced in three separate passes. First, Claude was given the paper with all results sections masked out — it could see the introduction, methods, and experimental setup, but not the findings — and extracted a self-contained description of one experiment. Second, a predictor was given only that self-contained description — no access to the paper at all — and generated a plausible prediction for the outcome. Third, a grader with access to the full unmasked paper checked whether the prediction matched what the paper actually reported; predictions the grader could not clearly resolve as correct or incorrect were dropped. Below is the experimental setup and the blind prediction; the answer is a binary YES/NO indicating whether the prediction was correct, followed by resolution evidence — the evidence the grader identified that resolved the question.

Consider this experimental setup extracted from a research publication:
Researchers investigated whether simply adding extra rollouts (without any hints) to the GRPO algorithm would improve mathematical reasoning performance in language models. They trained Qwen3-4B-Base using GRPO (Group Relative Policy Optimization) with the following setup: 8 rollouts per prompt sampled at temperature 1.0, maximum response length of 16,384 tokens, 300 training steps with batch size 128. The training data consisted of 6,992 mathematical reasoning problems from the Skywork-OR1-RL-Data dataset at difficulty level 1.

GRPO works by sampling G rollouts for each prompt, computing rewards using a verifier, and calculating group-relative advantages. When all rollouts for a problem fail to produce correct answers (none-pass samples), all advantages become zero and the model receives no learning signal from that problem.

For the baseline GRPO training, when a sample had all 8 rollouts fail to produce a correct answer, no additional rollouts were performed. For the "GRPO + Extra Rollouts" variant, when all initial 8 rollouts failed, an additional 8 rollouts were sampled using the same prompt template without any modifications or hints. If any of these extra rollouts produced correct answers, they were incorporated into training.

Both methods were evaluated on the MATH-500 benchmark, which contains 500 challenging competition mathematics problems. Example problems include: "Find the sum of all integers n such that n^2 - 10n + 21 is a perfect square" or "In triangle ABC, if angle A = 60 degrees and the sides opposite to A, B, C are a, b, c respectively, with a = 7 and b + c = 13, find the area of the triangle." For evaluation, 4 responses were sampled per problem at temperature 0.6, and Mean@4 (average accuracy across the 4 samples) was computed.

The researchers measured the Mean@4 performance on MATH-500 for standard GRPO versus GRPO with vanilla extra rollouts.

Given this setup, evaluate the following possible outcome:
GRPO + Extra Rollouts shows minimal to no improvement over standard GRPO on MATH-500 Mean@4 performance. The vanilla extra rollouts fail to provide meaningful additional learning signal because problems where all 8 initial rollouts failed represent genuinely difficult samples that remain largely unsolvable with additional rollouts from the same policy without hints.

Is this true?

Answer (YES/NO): YES